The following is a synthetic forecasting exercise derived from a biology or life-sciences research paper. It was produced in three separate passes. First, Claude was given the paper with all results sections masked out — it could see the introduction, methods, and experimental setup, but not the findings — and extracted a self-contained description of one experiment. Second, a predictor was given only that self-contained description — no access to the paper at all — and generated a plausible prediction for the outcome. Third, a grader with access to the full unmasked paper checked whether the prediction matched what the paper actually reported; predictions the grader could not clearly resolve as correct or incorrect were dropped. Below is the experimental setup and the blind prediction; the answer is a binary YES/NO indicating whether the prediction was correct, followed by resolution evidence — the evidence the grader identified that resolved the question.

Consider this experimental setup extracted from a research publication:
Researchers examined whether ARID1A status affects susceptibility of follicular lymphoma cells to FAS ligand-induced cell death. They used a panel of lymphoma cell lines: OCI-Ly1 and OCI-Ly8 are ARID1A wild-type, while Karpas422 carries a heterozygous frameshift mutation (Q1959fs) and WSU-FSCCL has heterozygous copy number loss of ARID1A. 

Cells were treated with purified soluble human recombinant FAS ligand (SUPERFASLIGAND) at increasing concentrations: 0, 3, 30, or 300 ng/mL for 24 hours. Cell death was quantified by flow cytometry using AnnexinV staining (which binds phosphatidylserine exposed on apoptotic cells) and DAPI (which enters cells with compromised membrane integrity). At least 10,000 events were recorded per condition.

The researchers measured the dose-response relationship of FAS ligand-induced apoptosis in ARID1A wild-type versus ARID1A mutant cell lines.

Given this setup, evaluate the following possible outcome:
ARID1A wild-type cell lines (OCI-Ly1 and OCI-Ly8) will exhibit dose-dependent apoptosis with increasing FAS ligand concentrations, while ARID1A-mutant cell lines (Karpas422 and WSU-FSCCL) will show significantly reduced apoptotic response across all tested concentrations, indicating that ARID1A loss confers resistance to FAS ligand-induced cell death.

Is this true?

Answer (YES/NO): NO